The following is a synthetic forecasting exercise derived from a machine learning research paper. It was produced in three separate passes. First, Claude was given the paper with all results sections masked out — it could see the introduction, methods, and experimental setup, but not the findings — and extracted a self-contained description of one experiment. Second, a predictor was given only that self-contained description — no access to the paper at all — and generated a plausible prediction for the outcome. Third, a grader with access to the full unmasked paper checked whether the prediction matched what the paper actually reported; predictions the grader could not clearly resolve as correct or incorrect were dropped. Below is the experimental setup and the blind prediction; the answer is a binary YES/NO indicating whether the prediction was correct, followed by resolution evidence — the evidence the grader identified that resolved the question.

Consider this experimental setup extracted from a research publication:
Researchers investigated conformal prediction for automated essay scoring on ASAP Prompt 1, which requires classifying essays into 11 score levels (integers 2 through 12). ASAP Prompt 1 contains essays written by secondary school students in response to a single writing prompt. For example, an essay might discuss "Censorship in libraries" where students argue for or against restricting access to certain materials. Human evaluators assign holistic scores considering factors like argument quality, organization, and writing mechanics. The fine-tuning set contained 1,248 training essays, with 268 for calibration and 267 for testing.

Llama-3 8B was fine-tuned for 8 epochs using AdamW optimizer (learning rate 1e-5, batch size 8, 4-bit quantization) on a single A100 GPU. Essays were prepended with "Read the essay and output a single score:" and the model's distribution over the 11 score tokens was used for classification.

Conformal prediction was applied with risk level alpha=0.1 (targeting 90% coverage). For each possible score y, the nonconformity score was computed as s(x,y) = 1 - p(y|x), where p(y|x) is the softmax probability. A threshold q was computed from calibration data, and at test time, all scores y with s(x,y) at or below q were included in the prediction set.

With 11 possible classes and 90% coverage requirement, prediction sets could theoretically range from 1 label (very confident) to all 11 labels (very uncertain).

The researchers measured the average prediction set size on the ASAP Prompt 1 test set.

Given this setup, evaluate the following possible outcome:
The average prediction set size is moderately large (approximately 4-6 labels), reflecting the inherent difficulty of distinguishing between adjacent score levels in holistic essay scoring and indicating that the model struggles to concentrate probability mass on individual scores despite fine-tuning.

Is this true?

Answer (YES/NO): NO